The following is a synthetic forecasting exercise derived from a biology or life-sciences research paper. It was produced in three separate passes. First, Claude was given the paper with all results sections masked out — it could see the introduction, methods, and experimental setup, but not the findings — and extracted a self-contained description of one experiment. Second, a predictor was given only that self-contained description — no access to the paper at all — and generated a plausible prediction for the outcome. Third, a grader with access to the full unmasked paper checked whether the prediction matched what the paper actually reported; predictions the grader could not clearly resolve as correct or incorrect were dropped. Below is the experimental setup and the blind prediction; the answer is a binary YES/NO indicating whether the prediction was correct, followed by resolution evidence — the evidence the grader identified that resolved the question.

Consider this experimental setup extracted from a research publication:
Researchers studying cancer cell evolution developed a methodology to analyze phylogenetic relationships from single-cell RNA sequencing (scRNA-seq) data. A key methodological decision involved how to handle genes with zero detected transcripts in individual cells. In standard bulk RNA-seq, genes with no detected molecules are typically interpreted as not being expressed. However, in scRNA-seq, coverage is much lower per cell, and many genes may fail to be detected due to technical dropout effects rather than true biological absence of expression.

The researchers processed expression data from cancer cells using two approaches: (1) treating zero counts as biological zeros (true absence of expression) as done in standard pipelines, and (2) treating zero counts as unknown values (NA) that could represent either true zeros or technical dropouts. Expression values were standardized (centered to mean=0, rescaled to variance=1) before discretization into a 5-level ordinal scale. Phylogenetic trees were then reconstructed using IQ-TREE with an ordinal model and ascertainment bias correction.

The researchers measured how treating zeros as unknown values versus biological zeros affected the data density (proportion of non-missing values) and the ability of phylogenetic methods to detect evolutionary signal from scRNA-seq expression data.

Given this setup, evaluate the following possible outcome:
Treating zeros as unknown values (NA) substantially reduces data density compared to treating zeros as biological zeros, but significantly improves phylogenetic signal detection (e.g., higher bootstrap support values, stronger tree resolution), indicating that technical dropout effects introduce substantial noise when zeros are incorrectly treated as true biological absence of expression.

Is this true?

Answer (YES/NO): NO